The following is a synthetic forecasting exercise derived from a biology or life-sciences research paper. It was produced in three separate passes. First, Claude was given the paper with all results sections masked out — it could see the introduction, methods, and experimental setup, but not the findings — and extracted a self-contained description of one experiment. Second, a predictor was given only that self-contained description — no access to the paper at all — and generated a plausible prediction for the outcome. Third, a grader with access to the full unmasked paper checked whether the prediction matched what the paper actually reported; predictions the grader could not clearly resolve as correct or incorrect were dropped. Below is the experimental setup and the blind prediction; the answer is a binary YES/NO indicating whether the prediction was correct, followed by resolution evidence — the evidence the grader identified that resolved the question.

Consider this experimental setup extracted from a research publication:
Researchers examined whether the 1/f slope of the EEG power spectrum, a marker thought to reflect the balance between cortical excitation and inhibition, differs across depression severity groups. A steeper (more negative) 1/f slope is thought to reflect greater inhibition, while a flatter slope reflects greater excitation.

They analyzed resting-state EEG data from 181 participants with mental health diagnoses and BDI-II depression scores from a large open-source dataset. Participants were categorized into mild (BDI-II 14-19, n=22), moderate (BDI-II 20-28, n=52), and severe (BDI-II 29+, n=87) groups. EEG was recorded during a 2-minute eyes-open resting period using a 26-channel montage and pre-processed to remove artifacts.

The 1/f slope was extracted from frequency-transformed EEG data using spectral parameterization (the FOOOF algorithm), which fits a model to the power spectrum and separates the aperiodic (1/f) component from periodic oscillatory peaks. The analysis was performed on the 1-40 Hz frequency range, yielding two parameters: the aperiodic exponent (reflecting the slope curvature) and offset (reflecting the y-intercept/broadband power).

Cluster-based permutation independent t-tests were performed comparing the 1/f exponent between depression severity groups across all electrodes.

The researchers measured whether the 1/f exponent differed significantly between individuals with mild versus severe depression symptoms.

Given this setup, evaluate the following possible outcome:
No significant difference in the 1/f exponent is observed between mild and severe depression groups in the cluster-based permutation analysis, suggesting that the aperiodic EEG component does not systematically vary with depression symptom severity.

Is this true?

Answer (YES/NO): YES